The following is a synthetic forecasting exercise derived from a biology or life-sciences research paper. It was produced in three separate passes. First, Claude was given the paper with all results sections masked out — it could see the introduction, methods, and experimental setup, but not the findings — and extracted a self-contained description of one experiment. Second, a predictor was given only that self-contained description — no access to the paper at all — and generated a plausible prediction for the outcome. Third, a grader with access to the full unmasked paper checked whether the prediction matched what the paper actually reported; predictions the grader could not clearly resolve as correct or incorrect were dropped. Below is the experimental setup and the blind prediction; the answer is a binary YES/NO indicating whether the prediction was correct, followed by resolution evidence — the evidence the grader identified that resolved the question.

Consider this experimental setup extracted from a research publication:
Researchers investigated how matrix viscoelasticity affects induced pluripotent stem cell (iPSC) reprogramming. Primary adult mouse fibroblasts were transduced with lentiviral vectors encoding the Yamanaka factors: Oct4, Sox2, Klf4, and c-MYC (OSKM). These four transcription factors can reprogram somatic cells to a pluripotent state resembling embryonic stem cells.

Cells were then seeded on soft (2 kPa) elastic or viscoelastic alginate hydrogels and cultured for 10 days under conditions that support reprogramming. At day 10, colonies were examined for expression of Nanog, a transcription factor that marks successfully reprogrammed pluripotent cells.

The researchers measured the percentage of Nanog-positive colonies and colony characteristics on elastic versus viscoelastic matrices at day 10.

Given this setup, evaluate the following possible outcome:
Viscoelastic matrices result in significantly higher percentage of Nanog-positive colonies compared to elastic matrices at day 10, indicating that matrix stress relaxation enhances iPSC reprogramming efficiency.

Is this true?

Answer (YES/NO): YES